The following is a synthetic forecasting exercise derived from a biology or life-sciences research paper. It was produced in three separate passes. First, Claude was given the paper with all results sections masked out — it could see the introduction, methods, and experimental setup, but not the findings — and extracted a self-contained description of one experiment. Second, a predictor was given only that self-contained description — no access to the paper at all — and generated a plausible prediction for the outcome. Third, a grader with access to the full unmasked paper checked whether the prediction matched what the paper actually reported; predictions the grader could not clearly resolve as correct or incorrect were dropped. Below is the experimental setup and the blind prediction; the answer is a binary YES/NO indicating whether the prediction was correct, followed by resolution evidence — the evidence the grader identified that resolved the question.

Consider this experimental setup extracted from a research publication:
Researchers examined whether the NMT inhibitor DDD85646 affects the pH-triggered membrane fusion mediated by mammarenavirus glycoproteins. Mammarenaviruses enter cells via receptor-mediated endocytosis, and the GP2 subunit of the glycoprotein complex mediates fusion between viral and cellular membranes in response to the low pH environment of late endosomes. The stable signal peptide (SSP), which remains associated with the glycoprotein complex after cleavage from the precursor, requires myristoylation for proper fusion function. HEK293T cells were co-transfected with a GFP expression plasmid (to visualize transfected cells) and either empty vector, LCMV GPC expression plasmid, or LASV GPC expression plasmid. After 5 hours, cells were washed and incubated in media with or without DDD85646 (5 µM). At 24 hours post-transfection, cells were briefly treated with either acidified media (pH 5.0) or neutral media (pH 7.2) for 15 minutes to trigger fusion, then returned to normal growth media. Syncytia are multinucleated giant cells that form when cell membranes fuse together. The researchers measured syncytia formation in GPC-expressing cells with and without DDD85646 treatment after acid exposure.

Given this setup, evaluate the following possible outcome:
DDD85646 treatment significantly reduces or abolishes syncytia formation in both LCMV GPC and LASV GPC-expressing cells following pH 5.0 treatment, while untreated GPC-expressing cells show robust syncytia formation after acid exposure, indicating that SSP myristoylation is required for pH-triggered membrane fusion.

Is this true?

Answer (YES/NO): YES